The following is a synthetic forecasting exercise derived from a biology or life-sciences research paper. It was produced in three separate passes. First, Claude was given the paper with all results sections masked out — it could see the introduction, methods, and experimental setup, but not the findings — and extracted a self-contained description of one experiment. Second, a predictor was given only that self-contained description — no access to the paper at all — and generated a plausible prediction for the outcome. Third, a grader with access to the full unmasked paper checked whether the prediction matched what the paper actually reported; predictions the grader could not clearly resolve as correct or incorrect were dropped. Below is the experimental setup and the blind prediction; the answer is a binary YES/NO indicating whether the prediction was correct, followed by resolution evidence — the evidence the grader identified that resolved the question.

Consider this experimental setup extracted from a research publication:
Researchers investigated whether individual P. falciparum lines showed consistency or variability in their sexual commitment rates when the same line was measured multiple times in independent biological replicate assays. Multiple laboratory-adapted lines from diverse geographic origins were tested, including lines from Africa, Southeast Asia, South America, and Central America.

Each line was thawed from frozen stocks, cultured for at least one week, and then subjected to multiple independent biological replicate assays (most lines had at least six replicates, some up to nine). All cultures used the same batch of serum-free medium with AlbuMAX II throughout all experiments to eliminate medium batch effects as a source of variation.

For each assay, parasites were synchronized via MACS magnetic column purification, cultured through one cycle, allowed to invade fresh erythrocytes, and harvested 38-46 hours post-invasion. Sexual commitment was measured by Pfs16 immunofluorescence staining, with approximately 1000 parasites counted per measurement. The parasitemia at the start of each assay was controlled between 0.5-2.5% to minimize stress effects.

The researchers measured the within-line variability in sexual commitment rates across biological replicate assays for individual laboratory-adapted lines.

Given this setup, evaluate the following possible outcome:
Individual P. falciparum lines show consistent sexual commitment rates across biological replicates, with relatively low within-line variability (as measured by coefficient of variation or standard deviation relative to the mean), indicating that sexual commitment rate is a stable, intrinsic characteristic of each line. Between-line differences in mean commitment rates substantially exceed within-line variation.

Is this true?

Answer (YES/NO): NO